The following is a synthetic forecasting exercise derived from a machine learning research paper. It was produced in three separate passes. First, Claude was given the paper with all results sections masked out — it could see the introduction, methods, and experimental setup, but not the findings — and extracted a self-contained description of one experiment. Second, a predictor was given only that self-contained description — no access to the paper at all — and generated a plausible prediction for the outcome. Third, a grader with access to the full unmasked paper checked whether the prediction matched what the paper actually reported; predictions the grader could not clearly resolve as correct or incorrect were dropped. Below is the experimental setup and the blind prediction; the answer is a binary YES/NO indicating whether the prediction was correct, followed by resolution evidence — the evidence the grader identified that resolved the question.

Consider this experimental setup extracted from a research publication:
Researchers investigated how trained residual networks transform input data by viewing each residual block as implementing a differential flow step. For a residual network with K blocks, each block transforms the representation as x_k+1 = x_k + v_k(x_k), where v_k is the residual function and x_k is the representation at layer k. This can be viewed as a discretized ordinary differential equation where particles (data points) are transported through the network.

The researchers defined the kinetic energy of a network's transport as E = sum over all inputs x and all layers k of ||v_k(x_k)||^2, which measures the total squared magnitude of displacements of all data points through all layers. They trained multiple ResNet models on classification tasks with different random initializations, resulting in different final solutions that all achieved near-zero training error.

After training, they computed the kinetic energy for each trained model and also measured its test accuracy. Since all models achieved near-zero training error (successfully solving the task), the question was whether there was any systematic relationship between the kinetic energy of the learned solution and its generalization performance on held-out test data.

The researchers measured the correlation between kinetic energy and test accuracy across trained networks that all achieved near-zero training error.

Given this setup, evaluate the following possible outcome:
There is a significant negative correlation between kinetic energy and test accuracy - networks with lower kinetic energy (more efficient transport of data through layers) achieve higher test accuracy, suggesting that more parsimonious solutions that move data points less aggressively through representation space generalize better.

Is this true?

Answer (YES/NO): YES